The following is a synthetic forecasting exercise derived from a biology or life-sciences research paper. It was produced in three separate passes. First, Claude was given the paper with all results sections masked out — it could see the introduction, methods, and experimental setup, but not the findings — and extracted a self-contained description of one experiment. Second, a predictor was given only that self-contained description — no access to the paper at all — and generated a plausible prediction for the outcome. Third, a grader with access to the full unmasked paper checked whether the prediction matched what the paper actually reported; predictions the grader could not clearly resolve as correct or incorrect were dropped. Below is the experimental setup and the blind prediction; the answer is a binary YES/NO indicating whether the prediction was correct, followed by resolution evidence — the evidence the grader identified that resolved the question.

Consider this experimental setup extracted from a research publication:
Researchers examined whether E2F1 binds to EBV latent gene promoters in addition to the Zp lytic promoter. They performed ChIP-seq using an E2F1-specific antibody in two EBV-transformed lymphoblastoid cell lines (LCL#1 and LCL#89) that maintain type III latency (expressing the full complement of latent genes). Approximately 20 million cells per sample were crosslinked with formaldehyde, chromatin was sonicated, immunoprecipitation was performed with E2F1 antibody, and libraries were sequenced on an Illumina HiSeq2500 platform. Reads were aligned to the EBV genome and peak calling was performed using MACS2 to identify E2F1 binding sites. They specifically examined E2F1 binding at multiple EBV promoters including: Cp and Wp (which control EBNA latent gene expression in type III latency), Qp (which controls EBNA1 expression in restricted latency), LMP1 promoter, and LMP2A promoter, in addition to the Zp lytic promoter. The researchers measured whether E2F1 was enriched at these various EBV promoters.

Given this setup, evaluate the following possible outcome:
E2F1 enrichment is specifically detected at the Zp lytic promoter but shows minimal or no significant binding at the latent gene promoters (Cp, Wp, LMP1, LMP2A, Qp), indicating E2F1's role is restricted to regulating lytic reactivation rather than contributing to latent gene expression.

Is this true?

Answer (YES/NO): NO